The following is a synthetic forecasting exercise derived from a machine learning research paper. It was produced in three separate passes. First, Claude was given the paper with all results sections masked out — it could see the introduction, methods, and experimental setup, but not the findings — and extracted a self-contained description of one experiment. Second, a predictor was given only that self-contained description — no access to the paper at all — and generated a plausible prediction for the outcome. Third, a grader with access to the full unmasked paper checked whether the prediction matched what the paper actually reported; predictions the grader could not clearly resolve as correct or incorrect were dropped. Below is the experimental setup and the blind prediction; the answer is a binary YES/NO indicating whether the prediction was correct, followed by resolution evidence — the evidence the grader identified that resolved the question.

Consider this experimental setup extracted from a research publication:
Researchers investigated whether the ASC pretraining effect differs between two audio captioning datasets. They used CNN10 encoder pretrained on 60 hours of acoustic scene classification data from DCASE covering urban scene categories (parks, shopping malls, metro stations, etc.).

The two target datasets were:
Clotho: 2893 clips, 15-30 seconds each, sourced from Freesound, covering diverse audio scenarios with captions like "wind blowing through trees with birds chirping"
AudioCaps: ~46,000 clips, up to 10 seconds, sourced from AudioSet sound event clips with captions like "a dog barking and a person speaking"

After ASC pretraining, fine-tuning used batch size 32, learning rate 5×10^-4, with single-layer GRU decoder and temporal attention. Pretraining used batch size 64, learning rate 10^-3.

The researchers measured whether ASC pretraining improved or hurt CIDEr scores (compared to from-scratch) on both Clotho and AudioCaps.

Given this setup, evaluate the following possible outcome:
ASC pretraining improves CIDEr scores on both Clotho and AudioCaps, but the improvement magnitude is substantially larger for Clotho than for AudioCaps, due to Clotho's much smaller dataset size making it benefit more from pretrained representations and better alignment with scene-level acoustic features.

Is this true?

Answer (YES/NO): YES